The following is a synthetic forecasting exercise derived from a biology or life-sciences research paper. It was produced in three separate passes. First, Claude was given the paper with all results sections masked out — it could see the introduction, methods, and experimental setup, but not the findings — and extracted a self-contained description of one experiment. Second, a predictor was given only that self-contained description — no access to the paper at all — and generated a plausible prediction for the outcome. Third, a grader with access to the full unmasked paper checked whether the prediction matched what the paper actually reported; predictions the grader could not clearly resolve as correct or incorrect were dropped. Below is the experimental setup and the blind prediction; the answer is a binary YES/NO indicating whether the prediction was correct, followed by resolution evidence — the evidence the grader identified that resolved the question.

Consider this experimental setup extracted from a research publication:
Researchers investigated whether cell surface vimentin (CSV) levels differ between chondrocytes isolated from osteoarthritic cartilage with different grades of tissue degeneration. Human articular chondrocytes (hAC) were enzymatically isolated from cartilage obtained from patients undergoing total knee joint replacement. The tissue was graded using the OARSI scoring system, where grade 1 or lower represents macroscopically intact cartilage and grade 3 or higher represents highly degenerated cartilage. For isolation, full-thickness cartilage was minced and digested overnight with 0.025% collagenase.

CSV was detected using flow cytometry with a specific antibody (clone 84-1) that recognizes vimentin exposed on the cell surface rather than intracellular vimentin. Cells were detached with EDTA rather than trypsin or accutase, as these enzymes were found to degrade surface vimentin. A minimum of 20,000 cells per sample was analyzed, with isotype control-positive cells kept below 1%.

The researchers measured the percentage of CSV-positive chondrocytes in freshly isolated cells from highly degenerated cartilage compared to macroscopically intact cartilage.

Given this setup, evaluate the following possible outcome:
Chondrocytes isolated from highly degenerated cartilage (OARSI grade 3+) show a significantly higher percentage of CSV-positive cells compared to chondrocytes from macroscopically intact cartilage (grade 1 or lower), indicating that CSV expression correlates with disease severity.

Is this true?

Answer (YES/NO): YES